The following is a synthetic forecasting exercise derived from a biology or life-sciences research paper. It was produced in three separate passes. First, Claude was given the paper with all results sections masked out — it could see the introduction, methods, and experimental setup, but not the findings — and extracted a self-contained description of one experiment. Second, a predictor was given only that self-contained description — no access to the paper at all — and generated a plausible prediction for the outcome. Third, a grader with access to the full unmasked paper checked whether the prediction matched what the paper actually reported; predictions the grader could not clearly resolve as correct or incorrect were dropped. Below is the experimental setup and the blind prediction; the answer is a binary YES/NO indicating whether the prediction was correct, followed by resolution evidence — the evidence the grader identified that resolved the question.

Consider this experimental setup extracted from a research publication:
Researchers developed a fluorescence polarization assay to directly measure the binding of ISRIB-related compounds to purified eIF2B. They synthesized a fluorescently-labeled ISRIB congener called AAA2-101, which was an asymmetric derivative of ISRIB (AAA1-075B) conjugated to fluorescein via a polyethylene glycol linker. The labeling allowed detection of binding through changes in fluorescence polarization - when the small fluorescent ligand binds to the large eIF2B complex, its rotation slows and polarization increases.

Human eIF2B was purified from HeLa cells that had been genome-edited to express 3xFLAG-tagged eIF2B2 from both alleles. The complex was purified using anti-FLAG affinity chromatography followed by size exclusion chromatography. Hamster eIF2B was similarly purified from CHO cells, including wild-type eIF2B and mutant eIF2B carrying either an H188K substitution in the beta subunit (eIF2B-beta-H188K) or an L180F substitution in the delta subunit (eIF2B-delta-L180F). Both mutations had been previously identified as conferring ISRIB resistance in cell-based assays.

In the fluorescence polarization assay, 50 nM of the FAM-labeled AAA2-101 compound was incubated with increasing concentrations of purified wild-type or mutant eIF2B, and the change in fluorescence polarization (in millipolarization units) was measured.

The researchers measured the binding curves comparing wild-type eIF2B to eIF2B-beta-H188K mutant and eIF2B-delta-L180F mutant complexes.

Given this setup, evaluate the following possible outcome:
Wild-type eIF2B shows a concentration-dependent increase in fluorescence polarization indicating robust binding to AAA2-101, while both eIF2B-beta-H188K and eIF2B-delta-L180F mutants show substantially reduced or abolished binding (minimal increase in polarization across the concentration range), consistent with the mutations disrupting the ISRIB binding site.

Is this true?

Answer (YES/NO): YES